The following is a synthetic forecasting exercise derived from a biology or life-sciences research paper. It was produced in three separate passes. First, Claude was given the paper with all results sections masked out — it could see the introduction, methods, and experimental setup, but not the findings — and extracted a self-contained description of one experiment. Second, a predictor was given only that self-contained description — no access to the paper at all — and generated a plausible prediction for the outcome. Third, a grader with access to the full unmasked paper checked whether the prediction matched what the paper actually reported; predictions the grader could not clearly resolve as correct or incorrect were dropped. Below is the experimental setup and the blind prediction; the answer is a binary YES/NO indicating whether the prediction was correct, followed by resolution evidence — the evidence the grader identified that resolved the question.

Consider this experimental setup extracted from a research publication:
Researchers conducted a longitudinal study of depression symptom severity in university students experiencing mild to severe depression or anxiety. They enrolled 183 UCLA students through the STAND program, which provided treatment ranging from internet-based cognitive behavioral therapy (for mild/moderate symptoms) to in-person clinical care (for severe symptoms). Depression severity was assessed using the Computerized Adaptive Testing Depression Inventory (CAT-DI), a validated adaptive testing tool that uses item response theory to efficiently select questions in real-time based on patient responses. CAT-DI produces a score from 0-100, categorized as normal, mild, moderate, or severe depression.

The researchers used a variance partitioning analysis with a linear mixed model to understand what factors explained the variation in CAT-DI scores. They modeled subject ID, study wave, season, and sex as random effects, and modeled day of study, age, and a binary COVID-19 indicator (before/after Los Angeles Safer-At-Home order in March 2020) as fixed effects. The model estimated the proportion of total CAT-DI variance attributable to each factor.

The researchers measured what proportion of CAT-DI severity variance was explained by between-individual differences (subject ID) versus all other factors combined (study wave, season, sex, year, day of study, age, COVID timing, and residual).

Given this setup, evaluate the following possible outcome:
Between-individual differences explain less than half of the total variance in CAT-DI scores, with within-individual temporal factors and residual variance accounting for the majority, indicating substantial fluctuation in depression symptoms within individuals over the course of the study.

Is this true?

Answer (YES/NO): YES